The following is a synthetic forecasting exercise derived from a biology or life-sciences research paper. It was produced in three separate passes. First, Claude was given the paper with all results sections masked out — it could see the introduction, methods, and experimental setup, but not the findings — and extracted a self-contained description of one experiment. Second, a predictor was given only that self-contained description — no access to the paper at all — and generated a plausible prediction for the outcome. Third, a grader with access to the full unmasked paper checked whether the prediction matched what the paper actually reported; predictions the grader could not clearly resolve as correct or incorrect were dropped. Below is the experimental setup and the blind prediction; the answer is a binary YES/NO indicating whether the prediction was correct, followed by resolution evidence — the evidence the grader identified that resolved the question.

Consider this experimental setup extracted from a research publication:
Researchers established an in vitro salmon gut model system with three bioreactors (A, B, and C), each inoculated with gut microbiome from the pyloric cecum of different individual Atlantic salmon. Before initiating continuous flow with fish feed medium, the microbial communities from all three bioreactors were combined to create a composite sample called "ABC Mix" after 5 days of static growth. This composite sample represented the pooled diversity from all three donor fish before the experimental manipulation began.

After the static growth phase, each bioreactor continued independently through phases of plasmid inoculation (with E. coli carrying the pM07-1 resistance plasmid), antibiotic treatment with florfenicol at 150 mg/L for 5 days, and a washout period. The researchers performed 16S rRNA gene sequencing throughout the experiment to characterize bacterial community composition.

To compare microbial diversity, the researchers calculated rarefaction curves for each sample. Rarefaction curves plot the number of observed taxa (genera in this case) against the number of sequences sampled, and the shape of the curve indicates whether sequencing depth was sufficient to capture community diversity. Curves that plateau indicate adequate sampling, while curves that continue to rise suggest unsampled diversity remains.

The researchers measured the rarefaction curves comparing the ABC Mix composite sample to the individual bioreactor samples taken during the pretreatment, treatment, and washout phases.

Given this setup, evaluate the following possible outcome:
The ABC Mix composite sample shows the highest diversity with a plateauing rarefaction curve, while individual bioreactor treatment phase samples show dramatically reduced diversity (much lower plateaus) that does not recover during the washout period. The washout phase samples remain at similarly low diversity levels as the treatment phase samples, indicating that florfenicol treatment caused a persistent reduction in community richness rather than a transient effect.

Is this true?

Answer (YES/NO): NO